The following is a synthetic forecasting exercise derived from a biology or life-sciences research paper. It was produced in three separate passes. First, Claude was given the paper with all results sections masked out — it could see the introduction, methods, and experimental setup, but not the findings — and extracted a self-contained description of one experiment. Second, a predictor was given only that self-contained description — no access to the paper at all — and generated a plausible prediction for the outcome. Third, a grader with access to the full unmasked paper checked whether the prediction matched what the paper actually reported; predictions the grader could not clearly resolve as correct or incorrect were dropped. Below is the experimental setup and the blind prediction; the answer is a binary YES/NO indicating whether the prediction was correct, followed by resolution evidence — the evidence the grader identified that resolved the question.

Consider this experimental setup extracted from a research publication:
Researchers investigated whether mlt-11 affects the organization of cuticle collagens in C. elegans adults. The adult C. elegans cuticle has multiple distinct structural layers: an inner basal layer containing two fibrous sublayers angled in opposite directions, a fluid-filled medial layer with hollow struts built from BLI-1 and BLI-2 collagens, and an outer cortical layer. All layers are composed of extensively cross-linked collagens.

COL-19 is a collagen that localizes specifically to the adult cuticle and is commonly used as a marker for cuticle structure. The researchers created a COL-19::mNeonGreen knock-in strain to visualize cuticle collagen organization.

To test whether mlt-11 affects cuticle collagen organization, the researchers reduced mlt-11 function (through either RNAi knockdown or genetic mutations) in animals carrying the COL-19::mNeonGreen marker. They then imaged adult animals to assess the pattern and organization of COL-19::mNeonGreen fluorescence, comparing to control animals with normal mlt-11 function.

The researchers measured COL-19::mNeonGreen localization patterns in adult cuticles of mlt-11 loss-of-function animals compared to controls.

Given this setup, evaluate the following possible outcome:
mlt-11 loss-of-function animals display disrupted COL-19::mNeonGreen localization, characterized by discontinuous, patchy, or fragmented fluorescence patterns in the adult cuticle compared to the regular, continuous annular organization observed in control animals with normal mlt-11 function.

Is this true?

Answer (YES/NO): YES